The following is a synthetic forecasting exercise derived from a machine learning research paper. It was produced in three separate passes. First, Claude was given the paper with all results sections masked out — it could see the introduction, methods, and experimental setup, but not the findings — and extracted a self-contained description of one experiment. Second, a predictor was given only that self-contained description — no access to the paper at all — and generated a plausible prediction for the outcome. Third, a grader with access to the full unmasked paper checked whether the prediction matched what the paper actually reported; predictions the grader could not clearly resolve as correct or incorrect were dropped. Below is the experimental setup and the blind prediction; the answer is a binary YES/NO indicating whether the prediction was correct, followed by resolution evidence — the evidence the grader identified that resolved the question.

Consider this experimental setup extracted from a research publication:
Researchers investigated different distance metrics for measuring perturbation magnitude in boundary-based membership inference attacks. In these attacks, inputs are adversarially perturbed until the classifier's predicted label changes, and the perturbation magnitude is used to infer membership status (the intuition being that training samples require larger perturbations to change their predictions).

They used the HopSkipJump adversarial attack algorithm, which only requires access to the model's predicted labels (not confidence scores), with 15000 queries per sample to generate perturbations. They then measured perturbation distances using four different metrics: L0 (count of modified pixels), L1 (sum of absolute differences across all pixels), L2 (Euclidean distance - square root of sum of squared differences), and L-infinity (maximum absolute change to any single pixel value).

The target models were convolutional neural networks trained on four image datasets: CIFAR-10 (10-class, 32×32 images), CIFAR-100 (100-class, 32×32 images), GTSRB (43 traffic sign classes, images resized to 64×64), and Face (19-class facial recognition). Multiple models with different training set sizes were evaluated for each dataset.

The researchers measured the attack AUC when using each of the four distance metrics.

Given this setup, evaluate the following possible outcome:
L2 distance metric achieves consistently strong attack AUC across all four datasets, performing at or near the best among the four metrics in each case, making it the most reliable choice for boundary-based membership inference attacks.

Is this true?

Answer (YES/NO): NO